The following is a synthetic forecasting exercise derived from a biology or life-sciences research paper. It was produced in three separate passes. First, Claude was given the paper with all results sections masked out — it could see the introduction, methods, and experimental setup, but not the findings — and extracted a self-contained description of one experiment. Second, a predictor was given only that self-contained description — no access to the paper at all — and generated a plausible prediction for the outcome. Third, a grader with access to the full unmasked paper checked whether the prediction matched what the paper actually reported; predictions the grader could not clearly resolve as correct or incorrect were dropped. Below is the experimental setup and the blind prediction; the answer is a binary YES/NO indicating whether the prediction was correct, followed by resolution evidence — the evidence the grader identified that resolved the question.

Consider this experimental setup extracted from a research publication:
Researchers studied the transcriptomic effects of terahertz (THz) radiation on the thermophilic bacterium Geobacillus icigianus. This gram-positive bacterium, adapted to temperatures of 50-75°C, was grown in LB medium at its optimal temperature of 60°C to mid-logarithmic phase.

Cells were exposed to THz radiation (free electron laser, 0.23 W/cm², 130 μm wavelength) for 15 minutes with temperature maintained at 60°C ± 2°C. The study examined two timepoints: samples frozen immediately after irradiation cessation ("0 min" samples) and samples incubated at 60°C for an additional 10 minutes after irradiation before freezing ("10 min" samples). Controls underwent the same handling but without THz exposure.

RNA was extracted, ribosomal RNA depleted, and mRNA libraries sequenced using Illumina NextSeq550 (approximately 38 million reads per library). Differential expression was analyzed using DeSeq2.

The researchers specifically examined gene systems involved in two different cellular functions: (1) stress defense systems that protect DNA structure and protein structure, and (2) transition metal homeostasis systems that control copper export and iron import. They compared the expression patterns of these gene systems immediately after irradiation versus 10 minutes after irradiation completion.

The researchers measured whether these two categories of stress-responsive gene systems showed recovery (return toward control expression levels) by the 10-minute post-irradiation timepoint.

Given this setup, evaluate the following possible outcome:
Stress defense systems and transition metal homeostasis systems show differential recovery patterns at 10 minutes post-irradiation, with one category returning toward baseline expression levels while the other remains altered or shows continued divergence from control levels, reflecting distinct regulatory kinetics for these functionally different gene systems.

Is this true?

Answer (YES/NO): YES